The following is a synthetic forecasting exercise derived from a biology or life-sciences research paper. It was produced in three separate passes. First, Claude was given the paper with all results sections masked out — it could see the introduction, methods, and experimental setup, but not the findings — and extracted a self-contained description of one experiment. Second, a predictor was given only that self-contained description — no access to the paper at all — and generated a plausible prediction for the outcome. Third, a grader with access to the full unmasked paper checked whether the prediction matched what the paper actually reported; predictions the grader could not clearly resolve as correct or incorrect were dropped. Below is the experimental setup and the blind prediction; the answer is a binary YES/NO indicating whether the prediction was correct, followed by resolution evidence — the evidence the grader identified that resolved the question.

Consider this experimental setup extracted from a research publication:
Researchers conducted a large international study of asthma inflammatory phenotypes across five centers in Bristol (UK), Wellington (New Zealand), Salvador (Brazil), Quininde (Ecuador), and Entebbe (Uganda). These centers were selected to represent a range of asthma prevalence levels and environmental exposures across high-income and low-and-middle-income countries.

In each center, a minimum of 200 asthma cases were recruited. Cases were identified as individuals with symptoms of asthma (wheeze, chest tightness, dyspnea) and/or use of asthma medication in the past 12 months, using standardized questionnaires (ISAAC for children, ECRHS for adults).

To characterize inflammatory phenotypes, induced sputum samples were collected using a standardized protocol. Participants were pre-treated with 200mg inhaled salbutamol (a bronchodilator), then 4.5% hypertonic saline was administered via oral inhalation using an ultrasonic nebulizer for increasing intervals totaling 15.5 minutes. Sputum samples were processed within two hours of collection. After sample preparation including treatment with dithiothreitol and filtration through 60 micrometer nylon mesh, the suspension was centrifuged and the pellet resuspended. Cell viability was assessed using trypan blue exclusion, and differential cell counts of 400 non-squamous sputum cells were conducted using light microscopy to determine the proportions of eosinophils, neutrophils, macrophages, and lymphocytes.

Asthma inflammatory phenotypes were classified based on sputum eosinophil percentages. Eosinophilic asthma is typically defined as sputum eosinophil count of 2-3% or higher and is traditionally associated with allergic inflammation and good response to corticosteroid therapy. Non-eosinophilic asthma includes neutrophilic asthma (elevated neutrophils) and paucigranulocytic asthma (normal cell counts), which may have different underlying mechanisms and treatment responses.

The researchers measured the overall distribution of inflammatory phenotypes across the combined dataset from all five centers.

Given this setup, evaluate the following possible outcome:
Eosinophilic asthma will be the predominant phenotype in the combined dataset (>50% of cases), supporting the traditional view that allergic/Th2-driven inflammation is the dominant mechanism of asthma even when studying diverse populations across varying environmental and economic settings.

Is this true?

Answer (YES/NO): NO